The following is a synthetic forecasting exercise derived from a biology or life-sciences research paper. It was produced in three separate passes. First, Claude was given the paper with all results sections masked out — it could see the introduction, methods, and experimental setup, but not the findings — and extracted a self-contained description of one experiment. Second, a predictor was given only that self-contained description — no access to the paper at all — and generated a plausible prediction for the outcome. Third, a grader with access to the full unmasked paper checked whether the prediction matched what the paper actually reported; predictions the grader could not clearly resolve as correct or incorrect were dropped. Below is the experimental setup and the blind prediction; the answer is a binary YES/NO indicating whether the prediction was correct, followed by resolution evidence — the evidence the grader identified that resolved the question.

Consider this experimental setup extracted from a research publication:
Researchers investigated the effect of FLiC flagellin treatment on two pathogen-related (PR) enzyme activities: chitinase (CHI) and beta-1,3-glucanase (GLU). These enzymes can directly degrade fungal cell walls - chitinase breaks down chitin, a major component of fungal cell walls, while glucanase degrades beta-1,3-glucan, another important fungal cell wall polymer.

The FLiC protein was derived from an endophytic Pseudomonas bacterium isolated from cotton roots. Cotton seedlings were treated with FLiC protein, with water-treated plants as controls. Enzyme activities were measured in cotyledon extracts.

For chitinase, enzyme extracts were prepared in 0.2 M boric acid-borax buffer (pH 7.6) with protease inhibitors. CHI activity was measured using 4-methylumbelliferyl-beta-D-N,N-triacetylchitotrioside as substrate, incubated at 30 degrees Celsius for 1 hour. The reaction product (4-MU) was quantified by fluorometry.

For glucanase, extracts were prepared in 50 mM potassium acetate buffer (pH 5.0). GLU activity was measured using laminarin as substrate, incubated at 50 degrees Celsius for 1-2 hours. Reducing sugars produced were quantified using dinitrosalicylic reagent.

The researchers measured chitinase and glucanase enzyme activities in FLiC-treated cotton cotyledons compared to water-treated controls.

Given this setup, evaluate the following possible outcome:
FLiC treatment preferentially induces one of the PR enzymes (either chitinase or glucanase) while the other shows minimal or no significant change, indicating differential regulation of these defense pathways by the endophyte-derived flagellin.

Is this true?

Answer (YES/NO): NO